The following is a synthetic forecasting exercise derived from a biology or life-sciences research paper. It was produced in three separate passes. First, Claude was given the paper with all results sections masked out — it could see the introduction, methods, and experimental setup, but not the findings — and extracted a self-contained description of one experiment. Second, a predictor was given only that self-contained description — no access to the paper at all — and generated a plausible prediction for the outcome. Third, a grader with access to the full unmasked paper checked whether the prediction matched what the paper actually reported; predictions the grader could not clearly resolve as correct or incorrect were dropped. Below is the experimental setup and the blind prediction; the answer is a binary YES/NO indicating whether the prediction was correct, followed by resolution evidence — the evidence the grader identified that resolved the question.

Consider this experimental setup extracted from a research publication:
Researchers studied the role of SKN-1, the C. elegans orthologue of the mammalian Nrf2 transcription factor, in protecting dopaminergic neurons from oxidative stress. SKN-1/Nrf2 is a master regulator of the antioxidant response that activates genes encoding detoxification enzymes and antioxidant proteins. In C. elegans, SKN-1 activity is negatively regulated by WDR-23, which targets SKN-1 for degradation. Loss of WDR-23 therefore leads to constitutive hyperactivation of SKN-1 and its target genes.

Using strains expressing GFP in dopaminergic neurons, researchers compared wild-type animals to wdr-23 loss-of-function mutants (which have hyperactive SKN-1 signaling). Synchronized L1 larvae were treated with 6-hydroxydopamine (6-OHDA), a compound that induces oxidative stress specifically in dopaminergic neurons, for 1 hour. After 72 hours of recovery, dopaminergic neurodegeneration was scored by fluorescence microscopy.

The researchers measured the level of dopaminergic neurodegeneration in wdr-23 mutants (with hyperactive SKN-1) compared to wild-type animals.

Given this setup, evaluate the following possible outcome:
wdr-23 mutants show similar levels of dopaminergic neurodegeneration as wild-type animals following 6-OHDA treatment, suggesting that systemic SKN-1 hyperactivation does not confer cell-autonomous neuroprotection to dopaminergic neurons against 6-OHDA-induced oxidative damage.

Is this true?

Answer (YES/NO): NO